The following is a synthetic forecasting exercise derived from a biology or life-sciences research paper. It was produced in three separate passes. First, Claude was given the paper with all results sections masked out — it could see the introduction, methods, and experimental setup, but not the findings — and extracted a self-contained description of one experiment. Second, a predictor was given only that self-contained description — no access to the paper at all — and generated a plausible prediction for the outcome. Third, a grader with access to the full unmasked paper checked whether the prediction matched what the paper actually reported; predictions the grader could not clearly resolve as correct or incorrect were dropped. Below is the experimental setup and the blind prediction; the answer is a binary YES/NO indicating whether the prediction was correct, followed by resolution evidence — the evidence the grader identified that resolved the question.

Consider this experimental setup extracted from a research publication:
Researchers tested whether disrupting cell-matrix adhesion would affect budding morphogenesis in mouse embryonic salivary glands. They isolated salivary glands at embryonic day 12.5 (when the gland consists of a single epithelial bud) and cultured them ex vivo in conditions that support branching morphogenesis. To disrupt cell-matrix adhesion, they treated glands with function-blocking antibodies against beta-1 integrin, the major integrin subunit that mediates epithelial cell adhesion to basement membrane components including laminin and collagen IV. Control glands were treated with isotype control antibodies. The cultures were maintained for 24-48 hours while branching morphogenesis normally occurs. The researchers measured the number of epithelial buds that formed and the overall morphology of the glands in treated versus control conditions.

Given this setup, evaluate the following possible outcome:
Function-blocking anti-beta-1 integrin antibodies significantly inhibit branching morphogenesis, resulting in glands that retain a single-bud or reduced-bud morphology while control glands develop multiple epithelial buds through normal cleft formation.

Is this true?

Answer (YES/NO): YES